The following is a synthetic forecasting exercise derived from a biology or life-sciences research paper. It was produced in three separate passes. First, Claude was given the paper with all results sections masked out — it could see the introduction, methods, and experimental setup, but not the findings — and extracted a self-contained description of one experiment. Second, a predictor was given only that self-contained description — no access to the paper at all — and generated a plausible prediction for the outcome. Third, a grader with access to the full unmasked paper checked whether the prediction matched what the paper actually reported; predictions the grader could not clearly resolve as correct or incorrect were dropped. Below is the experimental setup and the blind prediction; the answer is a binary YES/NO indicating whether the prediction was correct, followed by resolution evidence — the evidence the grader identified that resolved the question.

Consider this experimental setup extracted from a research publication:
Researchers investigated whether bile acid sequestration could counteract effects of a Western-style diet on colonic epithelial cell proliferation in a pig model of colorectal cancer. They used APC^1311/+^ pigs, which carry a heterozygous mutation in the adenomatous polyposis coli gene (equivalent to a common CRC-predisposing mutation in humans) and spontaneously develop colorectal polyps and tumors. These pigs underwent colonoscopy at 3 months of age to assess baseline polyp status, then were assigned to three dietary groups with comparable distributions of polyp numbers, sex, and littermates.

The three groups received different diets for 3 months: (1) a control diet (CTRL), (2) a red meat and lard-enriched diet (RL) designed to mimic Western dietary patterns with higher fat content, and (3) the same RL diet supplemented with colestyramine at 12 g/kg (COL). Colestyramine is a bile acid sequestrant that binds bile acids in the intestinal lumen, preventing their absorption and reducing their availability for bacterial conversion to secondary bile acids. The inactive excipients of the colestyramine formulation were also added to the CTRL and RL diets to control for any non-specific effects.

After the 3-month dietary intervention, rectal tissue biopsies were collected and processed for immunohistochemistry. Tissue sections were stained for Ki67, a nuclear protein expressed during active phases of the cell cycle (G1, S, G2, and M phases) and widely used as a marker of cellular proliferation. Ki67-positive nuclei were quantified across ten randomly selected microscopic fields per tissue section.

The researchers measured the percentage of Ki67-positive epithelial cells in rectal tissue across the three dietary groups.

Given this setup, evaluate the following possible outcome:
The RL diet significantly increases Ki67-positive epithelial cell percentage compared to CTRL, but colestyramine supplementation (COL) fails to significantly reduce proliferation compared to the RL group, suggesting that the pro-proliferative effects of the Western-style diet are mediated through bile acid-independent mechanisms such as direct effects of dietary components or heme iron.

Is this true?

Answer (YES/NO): NO